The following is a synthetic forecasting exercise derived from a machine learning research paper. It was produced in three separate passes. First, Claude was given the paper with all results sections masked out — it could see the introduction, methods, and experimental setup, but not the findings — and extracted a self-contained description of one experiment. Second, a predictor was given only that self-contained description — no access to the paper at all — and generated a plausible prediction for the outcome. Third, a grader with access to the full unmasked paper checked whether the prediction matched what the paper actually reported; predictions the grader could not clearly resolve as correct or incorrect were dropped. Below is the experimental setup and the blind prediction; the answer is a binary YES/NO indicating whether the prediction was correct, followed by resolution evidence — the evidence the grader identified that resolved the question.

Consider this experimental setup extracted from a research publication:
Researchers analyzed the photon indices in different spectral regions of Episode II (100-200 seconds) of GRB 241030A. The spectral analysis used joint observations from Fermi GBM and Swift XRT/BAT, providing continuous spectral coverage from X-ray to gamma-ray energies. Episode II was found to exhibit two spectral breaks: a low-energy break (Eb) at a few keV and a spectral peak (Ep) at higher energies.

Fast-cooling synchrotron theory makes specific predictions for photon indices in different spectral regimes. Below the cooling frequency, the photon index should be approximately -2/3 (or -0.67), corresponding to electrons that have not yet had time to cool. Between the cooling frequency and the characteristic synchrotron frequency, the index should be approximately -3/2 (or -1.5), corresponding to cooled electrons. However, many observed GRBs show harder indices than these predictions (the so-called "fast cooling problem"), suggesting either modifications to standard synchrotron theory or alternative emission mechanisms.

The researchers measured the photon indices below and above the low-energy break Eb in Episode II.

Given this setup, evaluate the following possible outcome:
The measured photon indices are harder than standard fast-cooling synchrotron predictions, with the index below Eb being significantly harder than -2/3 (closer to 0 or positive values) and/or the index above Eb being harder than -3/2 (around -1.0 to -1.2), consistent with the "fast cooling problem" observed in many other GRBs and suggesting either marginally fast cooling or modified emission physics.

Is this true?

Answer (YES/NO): NO